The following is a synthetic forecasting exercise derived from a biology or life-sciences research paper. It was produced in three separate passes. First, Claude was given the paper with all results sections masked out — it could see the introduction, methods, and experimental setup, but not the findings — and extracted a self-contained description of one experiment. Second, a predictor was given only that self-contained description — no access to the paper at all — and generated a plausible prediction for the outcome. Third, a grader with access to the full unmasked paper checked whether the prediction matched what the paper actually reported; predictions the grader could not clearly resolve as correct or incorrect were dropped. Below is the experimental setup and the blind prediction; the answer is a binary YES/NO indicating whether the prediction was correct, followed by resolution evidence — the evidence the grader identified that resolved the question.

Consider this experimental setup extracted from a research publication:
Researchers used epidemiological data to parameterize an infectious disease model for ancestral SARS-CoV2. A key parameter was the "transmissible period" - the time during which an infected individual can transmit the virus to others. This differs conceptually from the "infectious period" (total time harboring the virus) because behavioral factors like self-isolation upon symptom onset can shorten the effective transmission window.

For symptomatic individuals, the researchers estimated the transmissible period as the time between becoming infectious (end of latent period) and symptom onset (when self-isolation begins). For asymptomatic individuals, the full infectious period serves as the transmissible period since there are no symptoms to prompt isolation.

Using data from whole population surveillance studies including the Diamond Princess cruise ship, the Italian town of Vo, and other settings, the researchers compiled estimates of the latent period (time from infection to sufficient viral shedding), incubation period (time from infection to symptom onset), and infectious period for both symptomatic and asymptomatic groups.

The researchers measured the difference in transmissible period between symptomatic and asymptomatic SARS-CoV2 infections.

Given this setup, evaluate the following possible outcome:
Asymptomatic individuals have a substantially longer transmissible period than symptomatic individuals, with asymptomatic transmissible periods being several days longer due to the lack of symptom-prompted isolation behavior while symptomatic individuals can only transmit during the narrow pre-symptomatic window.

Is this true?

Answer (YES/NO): YES